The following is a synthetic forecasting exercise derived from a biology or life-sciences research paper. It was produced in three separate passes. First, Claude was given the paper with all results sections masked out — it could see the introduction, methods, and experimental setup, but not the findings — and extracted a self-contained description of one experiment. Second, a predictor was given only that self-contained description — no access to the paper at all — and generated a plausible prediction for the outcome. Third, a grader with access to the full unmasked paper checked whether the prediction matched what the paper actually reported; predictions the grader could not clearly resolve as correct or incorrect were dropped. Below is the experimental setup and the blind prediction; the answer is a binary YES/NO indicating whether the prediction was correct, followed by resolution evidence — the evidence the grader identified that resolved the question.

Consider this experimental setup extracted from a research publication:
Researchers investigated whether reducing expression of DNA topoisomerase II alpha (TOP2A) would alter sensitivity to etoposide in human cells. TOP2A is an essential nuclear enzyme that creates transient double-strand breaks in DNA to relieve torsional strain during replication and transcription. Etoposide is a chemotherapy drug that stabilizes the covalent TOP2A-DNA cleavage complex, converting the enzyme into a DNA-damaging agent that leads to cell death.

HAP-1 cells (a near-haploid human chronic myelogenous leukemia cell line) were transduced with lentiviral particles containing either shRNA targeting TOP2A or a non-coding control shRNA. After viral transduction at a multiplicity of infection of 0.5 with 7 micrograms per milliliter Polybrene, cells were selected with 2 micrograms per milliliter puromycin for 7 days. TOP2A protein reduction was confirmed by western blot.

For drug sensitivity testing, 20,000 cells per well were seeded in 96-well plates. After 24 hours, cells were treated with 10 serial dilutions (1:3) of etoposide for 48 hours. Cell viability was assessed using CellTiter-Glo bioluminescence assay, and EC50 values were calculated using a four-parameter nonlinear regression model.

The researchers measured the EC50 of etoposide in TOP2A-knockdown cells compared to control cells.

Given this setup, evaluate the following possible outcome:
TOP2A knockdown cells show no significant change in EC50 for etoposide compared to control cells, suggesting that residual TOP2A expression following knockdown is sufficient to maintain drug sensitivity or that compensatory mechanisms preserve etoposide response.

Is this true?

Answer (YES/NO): NO